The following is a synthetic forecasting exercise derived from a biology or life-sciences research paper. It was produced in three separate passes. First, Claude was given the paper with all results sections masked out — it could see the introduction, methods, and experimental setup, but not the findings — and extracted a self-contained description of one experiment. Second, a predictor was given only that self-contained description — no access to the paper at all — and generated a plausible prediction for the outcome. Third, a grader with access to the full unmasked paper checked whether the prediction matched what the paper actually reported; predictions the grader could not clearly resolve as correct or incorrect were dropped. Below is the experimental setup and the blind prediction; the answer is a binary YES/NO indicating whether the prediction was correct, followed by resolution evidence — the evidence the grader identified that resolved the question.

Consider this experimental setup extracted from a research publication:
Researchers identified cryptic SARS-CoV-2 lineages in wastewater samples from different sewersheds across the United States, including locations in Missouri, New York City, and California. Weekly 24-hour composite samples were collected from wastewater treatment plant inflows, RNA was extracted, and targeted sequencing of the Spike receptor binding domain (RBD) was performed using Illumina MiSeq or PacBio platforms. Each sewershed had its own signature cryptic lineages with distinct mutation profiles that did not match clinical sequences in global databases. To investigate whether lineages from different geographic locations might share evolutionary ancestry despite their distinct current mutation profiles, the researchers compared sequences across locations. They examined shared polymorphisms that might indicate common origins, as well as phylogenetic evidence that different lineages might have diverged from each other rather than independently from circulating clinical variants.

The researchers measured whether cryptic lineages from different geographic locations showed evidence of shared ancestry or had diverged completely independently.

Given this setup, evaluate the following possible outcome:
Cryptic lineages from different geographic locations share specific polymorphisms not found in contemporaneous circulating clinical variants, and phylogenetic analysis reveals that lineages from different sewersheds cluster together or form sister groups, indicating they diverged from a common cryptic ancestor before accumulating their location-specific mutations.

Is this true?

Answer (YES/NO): NO